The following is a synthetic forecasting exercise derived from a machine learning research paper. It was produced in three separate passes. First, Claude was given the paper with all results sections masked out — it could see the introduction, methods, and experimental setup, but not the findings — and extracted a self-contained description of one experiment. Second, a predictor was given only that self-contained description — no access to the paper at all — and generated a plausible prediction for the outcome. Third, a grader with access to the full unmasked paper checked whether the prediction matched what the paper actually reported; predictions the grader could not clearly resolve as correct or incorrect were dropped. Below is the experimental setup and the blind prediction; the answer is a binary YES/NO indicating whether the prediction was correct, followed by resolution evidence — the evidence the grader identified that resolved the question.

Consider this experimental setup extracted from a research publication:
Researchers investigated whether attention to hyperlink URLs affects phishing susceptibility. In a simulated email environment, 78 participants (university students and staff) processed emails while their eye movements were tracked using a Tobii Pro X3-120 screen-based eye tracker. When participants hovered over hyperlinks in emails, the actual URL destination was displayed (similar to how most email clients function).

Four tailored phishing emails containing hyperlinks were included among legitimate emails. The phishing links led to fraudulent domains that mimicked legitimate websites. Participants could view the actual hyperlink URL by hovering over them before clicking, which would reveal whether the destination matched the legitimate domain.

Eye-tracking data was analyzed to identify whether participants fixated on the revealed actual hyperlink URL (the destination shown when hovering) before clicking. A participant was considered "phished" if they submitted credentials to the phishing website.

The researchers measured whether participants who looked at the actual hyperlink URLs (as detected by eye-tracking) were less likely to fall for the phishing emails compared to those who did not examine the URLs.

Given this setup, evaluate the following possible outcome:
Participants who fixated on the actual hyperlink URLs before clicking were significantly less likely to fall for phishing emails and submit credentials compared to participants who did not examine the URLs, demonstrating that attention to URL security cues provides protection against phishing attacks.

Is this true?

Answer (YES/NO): NO